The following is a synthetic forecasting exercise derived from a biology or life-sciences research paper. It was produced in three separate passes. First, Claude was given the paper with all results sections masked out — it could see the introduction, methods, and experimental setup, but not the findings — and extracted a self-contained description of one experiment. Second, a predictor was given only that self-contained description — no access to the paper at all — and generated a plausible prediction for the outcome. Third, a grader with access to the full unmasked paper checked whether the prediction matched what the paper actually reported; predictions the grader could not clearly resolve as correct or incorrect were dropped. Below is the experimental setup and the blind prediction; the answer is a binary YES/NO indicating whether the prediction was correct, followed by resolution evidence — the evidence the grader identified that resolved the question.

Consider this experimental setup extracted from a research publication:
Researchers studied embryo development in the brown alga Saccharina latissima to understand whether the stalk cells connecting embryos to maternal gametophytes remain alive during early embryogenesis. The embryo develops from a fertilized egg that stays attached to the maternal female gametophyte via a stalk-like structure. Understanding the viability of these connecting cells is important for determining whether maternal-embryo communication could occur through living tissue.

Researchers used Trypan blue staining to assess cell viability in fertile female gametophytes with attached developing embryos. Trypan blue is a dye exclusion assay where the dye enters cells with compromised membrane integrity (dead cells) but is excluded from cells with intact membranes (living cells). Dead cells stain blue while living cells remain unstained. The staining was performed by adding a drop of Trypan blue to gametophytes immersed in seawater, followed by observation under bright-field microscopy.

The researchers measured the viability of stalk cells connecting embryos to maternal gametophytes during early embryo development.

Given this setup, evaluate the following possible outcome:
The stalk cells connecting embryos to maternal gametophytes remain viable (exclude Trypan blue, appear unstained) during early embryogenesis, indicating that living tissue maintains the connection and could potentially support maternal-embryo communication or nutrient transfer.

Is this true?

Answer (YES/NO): NO